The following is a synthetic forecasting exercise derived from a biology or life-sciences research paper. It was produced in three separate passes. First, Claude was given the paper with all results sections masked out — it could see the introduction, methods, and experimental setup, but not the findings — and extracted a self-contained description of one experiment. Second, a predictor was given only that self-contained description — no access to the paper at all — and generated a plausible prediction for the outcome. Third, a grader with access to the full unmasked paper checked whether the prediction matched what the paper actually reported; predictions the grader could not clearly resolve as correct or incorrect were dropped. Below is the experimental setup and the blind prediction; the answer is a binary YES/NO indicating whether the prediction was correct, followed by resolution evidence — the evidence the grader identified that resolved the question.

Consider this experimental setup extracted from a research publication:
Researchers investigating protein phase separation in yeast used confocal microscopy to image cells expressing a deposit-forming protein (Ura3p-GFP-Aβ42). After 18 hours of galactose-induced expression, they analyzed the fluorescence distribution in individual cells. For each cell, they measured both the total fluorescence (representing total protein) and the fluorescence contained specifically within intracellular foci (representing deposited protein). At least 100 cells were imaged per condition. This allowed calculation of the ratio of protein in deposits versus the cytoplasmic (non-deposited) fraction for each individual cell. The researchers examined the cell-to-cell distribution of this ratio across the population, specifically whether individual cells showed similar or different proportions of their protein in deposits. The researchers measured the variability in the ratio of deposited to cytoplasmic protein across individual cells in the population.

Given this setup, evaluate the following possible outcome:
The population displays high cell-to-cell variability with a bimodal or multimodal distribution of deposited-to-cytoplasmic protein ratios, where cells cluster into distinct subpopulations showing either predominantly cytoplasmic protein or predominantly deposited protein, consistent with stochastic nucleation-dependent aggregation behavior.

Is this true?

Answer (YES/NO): NO